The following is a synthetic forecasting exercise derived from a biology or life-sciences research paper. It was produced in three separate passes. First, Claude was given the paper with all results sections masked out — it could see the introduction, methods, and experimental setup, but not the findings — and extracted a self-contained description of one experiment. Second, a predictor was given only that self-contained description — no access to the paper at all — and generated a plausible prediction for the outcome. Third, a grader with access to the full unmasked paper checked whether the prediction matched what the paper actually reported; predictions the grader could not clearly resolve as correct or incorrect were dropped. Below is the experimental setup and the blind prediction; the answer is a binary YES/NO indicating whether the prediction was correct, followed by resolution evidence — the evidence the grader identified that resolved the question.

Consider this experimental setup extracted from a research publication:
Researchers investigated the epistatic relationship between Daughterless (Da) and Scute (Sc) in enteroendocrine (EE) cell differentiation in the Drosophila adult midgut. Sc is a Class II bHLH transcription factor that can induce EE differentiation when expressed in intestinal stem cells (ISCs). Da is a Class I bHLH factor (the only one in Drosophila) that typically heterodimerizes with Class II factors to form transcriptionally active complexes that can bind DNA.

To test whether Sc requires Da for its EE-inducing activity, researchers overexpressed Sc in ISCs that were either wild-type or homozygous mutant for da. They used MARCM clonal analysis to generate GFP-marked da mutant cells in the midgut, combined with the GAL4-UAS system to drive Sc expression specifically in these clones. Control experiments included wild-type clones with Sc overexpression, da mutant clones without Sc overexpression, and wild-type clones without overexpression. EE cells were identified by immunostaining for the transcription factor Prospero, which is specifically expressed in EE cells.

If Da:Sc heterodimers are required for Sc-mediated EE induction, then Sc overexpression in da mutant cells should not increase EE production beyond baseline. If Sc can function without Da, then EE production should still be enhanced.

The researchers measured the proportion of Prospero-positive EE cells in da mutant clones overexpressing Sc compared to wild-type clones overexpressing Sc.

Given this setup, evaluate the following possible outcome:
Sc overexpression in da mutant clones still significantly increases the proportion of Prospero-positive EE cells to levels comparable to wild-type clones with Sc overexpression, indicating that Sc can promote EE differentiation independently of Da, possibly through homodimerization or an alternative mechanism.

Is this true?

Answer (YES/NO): NO